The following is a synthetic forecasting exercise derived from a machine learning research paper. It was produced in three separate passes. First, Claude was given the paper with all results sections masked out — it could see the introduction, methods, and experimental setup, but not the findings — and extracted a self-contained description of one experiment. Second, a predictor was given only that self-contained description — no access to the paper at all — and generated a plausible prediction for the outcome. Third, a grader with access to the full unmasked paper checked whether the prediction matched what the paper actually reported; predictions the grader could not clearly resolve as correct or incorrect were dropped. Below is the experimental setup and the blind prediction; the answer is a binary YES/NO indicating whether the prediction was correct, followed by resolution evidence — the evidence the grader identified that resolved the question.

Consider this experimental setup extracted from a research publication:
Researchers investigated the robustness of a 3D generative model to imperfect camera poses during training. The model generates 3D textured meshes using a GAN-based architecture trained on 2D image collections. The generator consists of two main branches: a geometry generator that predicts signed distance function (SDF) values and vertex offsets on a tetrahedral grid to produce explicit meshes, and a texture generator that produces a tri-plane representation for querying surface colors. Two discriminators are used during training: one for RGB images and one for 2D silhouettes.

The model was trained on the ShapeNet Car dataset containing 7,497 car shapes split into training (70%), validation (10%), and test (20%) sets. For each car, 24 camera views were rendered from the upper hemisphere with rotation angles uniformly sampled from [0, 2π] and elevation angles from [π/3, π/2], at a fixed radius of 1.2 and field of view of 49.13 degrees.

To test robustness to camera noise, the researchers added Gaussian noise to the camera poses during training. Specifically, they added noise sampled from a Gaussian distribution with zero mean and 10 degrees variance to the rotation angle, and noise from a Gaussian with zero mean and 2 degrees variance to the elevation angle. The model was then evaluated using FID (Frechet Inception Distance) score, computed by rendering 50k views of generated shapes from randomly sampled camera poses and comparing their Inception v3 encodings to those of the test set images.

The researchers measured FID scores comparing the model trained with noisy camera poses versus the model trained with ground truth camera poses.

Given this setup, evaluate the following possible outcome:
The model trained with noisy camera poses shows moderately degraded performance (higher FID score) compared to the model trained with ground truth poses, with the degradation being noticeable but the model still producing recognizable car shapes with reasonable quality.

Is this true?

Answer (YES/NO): YES